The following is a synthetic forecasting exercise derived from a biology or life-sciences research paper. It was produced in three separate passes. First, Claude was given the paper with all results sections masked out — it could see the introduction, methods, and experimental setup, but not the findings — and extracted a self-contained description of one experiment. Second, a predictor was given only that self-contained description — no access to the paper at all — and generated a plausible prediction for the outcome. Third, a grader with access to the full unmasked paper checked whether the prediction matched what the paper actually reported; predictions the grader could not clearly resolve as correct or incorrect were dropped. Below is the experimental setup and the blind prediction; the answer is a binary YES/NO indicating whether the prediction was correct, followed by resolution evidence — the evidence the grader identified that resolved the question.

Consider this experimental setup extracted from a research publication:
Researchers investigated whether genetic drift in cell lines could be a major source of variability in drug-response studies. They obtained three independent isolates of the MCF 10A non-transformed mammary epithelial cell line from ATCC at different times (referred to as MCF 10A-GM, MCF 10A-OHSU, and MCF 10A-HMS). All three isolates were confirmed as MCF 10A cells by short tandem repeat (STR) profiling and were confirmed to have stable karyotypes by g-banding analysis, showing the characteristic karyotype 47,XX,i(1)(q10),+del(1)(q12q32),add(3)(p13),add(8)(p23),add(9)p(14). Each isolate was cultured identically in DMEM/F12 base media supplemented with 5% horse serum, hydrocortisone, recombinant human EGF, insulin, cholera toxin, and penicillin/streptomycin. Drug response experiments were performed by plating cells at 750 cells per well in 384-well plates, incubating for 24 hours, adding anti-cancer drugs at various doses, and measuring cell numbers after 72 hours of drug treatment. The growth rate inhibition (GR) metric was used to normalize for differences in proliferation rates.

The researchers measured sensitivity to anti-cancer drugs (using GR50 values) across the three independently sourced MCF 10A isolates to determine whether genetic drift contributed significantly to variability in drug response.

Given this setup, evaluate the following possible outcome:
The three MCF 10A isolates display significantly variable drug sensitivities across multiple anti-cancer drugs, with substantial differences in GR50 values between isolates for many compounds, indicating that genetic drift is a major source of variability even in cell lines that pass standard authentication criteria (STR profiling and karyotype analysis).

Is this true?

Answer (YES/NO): NO